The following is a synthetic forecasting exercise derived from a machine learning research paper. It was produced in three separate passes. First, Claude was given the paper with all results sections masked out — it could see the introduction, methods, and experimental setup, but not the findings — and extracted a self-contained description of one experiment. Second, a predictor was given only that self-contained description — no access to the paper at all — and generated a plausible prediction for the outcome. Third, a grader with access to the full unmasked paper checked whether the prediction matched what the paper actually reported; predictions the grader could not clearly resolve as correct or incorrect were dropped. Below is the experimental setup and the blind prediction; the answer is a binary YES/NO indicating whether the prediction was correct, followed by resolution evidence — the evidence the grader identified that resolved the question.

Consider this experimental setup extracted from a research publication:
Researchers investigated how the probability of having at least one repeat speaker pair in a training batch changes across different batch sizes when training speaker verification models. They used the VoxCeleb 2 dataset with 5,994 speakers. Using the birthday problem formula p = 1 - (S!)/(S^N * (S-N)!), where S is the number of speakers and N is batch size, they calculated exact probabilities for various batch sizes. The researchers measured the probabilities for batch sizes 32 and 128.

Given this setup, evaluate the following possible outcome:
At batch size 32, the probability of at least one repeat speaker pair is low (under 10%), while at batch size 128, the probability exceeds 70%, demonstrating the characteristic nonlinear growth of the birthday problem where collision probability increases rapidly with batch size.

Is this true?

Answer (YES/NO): YES